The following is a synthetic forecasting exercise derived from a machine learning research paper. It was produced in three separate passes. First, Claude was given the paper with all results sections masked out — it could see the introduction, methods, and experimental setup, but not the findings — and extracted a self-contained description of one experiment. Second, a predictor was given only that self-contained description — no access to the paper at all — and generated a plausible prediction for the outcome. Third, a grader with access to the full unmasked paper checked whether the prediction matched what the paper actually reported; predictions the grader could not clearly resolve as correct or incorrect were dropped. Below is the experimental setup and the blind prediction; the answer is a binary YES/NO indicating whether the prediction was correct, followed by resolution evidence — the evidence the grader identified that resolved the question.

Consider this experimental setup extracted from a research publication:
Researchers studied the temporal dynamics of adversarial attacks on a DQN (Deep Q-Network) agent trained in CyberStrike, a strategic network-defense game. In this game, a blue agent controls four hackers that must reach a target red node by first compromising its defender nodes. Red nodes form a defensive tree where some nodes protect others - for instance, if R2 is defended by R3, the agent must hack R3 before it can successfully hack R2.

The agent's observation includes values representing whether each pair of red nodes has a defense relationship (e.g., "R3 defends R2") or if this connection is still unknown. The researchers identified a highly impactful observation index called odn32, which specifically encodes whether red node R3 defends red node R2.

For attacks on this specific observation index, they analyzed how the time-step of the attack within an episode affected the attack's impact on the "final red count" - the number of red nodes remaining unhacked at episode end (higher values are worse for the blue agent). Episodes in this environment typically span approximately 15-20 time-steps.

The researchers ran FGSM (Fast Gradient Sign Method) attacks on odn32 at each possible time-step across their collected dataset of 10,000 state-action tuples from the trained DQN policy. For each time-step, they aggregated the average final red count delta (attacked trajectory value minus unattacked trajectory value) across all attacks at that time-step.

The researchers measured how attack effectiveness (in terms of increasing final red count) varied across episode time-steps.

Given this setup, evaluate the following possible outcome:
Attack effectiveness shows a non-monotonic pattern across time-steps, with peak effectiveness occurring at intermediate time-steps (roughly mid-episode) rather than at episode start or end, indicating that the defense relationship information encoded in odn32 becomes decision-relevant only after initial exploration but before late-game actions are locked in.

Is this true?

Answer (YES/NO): YES